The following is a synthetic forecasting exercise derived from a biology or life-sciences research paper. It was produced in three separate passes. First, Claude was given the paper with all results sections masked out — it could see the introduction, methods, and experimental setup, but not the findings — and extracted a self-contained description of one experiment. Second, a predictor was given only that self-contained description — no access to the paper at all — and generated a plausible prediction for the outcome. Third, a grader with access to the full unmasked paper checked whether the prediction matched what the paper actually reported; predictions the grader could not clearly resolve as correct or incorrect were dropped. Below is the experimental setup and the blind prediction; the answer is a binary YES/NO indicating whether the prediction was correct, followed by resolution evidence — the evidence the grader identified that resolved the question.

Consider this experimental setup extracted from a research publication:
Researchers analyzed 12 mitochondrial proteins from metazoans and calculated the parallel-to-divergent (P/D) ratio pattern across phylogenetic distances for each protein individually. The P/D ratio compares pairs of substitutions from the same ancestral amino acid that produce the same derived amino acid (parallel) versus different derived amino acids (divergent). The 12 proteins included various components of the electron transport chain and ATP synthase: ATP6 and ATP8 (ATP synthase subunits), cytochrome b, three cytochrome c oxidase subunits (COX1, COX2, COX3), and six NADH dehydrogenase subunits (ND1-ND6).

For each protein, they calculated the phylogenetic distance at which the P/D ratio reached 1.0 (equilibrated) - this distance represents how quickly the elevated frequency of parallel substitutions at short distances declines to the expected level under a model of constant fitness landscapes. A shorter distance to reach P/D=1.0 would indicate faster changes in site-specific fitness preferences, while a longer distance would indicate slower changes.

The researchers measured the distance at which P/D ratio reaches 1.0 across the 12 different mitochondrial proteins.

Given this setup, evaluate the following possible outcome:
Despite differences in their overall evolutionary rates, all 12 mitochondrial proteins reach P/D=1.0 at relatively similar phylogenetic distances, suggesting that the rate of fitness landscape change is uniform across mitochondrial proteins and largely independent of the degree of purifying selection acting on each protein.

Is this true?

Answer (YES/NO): NO